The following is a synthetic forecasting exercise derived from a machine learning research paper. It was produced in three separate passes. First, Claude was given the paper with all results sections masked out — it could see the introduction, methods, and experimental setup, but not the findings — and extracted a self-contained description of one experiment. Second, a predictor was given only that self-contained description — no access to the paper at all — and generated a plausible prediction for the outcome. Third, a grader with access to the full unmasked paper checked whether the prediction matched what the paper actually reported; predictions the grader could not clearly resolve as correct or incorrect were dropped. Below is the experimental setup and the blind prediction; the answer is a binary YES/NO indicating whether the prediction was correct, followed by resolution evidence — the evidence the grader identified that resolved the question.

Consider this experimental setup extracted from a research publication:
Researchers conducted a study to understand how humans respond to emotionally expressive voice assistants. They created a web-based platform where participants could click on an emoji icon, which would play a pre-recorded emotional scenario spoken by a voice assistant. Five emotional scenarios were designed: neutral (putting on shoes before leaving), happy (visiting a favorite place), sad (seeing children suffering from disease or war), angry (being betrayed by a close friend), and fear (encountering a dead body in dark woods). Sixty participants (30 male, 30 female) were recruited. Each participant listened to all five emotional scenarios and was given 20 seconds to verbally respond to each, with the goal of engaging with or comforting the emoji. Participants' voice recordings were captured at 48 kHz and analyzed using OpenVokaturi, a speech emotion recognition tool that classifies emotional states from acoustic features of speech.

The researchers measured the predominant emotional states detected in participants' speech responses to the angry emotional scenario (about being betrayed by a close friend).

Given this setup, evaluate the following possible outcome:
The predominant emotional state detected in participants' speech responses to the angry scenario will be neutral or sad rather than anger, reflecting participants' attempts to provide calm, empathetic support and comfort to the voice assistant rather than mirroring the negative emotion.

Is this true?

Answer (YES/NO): YES